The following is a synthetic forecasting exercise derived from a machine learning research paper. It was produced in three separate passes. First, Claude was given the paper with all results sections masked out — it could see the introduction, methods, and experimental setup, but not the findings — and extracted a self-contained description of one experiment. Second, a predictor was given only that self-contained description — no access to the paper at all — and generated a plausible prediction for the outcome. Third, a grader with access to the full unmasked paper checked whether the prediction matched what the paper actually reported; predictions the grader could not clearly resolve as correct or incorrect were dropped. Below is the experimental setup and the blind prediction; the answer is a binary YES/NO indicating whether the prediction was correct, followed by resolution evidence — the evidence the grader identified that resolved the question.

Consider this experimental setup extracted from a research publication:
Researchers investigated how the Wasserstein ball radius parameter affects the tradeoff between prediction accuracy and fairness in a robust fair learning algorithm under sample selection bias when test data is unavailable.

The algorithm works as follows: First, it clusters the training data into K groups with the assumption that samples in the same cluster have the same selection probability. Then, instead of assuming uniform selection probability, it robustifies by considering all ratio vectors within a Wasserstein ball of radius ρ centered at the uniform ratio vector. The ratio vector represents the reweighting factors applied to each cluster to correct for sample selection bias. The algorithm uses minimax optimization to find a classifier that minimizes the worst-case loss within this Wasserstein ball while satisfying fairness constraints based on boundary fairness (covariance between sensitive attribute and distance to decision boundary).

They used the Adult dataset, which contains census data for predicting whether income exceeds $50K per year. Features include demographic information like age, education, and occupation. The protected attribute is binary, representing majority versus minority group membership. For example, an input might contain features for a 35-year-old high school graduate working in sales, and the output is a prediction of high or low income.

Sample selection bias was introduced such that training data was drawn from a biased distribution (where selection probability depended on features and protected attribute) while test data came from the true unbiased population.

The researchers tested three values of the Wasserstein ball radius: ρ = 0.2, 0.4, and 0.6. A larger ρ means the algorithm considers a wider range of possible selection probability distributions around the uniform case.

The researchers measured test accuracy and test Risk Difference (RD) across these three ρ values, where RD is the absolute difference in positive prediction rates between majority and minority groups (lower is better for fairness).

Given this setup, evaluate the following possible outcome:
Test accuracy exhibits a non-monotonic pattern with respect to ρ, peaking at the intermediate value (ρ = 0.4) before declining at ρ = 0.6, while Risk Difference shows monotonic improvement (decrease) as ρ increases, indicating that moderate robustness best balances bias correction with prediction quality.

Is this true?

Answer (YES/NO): NO